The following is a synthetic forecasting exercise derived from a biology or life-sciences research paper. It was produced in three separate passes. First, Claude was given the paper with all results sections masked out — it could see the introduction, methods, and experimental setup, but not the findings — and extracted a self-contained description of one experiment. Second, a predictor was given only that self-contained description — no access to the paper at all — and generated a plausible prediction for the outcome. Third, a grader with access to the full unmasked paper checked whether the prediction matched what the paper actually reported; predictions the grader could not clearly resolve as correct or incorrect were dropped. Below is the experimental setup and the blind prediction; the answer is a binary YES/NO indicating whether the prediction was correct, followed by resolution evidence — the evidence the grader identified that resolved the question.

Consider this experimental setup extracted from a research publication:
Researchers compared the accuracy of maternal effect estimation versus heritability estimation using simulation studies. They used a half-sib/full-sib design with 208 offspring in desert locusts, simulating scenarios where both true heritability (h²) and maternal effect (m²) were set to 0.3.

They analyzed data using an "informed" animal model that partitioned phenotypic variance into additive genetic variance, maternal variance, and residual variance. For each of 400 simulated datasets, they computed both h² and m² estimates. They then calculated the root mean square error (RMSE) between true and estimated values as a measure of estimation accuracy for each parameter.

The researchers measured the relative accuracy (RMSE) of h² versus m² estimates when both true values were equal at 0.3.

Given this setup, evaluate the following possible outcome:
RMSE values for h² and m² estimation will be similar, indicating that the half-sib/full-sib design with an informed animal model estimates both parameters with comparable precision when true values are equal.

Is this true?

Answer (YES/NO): NO